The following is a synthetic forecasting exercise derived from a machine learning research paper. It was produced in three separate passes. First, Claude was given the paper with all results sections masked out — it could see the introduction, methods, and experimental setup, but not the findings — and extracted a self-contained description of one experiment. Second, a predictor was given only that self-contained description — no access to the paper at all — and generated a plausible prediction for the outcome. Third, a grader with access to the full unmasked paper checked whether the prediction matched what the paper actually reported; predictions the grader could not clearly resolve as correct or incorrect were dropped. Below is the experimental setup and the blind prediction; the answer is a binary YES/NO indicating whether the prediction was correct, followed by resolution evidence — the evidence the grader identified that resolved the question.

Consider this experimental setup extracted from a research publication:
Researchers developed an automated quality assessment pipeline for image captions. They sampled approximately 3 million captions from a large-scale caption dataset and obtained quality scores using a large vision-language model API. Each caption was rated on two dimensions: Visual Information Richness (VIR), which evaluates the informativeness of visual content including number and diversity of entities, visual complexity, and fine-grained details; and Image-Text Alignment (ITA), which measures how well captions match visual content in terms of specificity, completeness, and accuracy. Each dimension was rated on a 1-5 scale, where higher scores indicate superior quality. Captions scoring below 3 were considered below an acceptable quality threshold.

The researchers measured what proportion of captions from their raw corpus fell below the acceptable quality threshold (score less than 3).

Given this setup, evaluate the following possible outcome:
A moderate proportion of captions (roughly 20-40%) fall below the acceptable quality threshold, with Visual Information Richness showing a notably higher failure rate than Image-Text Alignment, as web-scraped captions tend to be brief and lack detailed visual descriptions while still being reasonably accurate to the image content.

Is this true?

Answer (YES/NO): NO